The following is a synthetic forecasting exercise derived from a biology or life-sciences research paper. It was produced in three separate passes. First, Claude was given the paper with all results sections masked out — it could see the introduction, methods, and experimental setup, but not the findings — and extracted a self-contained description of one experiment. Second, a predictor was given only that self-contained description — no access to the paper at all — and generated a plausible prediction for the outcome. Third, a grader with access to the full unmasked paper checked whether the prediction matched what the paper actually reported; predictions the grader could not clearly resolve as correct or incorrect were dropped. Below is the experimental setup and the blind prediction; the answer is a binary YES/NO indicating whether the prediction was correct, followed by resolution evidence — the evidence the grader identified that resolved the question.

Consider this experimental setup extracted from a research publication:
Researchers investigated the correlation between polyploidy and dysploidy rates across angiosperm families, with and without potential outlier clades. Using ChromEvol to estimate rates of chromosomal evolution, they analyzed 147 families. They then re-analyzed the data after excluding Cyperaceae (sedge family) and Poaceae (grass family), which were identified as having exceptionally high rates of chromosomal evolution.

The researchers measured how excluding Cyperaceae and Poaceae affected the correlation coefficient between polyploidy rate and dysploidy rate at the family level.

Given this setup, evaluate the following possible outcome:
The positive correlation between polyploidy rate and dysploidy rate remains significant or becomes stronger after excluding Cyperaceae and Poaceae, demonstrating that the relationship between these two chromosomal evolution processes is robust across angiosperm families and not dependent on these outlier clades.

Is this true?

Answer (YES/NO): YES